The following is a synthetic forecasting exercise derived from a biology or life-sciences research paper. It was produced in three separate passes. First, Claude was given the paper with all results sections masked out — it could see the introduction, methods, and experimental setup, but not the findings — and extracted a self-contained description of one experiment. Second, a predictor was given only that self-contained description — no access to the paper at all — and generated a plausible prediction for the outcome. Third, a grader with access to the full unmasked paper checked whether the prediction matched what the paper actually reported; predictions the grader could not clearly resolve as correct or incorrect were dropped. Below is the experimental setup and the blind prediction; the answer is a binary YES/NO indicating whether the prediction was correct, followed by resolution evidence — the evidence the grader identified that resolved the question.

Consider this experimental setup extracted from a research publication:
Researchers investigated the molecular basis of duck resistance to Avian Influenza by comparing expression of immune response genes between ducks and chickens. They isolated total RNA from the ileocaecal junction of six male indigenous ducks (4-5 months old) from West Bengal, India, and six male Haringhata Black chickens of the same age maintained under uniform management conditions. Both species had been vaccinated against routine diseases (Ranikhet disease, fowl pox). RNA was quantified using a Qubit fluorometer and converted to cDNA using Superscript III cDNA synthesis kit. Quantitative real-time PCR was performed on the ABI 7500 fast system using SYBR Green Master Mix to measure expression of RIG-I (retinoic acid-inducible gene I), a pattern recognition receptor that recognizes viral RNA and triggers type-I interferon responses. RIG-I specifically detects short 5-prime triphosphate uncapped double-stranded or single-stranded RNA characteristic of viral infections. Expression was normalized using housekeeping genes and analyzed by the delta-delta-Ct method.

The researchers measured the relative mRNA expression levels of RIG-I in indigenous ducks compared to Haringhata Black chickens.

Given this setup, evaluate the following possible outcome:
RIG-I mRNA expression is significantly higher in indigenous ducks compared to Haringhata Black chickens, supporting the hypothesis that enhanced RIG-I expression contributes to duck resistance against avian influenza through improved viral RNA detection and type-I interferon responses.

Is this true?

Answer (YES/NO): NO